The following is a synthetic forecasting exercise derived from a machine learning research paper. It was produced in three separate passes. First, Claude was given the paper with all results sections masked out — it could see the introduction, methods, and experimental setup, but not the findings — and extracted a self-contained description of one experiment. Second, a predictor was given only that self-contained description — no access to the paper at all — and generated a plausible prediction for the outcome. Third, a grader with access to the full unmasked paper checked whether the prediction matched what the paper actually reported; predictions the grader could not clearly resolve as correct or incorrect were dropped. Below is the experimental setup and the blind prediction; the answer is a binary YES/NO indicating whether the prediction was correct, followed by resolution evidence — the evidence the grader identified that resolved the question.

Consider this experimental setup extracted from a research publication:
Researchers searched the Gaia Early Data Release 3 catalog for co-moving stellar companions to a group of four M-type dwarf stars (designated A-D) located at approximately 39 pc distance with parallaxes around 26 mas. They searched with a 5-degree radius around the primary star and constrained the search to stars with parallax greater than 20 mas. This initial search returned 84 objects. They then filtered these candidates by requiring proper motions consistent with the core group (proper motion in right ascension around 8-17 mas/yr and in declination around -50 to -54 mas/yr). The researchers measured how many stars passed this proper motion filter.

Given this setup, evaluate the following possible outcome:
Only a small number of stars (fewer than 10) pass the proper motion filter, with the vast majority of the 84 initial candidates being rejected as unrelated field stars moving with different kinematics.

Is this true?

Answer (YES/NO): YES